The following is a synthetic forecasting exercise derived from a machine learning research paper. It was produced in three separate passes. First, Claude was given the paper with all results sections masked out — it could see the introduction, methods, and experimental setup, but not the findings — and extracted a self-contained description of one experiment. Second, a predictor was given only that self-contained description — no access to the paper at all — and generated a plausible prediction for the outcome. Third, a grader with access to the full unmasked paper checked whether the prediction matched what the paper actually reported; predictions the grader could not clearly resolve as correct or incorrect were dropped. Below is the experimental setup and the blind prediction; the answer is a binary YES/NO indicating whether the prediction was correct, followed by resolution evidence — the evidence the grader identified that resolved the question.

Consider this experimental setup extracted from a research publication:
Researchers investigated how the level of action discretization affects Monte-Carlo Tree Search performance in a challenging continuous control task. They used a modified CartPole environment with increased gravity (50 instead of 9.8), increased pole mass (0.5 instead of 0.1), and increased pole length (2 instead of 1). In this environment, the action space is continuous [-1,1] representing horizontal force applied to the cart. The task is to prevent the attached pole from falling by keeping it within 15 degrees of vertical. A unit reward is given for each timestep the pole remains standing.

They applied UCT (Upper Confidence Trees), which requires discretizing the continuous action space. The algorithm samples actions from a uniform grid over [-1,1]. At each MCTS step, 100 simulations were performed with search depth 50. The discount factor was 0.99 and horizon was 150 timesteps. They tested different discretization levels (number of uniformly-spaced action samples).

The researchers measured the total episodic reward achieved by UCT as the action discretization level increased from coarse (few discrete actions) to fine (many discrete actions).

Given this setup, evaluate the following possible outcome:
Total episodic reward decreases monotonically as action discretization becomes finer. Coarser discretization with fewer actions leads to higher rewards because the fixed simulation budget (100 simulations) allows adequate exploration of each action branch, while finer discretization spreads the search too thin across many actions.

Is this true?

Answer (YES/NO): NO